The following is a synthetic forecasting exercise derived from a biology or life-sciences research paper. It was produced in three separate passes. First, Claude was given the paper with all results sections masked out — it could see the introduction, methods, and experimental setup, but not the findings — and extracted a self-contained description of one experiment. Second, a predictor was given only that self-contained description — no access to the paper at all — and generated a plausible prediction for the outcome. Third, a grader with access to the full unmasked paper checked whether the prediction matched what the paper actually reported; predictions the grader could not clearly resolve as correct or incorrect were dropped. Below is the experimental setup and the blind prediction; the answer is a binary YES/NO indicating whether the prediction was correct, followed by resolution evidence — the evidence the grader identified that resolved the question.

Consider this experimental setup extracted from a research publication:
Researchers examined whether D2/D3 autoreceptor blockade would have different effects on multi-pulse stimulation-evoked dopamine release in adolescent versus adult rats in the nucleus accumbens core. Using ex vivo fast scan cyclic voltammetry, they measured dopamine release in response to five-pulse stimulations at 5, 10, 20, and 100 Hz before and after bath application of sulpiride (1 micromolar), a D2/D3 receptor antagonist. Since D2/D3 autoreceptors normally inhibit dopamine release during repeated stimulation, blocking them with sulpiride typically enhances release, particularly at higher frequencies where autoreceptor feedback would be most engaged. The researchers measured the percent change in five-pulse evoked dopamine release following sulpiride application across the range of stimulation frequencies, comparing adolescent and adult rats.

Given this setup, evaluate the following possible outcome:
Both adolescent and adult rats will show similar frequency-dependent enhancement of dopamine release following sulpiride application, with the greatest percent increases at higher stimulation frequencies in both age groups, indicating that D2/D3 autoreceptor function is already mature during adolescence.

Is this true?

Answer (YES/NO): NO